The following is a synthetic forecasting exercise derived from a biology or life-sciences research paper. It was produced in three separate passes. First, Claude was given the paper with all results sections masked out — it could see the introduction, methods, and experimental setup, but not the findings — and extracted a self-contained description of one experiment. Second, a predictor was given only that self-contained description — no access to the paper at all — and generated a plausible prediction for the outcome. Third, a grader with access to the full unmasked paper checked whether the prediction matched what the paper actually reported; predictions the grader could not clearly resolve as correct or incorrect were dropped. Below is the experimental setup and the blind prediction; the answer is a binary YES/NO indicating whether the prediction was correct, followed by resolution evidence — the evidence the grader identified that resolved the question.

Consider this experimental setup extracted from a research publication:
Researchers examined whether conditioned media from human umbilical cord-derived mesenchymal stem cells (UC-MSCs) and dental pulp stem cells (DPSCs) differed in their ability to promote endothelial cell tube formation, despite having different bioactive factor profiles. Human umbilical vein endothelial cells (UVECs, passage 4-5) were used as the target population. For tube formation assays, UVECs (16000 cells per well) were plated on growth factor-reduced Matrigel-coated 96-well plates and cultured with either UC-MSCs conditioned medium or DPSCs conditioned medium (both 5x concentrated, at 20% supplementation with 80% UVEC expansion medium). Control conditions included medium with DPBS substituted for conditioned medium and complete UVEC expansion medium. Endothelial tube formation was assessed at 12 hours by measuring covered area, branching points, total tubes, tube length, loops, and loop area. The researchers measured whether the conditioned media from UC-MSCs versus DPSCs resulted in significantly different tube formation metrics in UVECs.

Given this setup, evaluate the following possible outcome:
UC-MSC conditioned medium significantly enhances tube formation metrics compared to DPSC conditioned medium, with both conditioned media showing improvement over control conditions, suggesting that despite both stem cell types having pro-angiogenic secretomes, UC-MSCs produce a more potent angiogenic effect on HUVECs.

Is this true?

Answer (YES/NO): NO